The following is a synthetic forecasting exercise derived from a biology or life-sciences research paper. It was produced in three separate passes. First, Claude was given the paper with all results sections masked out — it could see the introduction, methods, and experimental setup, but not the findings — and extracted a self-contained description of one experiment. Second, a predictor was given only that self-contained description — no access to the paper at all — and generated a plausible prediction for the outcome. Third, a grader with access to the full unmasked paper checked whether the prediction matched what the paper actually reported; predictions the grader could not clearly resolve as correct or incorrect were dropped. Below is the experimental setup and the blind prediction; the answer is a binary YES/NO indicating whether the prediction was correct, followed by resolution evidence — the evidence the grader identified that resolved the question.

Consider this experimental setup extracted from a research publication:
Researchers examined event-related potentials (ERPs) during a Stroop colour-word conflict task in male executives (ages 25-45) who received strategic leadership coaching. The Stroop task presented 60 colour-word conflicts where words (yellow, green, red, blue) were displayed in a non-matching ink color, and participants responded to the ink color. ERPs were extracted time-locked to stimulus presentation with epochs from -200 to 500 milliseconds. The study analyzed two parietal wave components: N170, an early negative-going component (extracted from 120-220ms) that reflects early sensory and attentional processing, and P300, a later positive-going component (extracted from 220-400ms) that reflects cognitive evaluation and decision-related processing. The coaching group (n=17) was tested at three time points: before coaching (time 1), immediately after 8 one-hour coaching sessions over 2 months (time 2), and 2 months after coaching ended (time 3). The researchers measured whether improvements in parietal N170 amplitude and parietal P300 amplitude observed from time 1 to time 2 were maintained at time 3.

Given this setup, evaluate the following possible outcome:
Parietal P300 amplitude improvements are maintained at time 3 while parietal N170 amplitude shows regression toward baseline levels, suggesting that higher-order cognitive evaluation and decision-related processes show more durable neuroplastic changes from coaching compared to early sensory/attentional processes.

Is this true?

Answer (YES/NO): YES